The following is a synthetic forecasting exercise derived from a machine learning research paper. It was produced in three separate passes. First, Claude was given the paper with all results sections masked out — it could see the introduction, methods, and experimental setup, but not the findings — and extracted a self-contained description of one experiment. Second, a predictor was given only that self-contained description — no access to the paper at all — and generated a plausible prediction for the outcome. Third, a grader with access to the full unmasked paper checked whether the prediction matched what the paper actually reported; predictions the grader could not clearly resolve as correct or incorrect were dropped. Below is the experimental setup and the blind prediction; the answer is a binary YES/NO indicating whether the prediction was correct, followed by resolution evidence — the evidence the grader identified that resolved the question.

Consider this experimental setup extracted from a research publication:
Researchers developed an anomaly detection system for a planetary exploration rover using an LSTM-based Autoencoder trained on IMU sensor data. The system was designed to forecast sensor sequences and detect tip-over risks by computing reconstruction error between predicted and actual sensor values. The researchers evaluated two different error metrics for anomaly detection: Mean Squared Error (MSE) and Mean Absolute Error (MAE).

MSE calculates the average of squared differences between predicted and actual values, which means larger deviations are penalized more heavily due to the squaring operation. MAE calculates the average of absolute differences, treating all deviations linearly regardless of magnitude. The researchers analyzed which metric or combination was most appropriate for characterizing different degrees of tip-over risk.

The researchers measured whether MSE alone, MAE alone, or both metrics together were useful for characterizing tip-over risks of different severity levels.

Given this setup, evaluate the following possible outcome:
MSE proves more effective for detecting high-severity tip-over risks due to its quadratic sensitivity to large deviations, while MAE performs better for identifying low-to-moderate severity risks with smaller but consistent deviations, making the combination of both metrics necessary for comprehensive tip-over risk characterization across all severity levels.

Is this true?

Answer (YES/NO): NO